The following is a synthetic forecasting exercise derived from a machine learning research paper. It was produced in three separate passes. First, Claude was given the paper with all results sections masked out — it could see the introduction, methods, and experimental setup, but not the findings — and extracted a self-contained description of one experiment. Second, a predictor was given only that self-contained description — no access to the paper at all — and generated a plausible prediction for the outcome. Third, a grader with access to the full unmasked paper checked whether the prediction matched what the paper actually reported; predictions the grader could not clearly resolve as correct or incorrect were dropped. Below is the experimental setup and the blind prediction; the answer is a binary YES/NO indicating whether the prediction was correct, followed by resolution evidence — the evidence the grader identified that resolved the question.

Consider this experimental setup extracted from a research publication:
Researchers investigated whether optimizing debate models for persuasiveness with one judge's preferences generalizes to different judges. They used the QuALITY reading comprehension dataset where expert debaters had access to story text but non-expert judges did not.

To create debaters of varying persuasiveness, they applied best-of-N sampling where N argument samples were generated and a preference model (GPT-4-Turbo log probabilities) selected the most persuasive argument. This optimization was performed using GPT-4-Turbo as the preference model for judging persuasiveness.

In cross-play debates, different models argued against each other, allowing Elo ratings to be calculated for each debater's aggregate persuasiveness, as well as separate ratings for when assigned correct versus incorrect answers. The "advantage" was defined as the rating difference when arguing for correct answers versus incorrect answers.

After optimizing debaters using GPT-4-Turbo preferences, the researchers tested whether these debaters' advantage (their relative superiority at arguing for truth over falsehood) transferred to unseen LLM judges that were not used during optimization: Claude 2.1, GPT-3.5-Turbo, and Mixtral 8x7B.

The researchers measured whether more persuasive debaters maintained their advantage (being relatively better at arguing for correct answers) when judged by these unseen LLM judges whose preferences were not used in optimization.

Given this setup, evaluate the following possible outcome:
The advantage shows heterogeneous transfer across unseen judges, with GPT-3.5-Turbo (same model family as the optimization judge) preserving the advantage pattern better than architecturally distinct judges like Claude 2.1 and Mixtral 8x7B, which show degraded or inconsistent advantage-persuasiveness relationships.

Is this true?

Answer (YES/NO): NO